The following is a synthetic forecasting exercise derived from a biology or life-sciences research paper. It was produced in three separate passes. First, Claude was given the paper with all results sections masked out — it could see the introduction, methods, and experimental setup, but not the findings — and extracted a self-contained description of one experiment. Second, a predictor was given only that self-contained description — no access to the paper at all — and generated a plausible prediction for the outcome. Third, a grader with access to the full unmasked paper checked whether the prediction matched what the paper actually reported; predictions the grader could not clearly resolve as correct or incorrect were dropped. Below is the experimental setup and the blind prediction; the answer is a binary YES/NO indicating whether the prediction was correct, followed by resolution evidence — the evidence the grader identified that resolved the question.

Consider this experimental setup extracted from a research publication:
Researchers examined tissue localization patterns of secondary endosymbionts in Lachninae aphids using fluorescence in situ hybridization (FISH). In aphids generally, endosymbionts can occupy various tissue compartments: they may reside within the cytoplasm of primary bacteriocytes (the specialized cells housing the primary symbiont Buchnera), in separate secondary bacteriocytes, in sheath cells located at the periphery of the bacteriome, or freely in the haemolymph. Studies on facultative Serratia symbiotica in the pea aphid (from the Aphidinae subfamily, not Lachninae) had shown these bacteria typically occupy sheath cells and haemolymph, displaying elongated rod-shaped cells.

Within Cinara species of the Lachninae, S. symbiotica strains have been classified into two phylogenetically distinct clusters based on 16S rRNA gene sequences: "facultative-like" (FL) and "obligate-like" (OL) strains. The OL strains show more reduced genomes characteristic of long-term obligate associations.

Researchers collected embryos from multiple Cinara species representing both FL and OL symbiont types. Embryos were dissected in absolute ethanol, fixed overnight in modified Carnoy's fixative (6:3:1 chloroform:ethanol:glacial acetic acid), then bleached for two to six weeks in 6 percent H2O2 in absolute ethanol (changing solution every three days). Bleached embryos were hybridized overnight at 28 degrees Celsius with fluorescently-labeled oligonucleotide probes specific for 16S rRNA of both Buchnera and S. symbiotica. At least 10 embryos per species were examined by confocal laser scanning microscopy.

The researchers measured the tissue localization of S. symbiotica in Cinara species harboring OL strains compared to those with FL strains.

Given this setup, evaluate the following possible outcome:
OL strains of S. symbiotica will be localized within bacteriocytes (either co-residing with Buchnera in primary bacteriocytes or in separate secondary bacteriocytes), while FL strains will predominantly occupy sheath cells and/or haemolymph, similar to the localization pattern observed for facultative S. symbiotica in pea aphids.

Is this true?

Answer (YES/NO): NO